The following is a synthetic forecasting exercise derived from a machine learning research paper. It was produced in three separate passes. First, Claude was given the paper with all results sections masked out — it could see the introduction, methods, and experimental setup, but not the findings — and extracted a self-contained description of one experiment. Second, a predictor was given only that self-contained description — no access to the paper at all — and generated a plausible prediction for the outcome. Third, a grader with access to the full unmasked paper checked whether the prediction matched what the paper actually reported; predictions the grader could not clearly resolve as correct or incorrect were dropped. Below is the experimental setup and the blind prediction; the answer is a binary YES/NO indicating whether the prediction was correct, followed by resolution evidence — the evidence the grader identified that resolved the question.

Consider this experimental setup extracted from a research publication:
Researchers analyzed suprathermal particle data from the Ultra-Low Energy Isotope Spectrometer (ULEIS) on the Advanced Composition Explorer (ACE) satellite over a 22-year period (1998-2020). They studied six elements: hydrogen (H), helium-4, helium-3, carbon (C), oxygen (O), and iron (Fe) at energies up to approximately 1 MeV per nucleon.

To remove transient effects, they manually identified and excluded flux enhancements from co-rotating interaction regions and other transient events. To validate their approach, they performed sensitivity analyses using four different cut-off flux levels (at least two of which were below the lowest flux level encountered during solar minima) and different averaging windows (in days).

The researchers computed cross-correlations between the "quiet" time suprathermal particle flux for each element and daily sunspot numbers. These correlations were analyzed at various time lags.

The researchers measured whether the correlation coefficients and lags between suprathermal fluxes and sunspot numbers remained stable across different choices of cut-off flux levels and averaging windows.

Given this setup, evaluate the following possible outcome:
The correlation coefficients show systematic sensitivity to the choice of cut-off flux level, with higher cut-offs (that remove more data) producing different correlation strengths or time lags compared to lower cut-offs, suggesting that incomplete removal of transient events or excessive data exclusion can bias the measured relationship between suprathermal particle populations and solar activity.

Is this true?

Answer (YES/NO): NO